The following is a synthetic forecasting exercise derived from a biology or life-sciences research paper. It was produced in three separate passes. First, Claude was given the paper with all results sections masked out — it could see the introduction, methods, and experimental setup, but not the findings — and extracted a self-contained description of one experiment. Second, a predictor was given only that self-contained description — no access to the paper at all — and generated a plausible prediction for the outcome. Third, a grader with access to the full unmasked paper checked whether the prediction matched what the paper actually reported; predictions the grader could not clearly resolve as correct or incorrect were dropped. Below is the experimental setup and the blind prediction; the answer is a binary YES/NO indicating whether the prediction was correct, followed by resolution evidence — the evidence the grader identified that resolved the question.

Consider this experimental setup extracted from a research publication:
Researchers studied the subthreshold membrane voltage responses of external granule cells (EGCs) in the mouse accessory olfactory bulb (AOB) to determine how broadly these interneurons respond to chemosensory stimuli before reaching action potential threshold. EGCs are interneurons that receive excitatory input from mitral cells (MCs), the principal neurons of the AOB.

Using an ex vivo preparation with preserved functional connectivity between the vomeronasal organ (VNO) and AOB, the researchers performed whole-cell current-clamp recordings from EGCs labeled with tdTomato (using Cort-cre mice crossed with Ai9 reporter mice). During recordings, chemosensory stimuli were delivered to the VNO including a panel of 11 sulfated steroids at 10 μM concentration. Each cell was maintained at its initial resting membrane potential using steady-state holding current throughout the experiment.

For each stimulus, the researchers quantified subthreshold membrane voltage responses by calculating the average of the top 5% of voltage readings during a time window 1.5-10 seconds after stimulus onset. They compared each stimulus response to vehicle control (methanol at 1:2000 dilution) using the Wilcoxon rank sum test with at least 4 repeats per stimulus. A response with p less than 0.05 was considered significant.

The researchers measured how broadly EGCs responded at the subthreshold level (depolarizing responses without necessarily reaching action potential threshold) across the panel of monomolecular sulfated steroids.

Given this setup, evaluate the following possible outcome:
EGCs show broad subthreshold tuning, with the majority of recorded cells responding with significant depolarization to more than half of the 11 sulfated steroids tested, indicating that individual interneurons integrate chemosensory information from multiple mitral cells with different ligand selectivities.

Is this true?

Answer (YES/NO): NO